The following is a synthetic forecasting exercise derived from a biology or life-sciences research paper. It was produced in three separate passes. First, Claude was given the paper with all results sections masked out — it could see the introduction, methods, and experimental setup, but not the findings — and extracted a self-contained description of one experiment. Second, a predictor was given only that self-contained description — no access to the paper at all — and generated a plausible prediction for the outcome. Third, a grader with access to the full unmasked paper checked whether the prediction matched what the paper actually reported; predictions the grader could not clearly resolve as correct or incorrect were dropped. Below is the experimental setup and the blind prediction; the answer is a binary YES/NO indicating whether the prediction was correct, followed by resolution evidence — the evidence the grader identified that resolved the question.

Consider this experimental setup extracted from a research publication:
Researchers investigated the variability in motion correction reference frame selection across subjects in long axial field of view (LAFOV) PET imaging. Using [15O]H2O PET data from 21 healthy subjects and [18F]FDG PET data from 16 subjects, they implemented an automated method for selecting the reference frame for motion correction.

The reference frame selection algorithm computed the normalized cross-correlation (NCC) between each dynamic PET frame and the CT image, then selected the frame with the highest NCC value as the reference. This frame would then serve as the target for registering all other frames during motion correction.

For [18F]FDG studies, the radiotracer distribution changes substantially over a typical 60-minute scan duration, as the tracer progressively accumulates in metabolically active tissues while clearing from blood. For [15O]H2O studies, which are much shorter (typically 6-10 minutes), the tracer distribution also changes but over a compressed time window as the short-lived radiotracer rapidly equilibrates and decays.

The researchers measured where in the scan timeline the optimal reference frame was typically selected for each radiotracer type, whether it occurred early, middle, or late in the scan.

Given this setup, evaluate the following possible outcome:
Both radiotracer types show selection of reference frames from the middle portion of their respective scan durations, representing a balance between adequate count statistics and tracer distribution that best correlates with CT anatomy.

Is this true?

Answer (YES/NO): NO